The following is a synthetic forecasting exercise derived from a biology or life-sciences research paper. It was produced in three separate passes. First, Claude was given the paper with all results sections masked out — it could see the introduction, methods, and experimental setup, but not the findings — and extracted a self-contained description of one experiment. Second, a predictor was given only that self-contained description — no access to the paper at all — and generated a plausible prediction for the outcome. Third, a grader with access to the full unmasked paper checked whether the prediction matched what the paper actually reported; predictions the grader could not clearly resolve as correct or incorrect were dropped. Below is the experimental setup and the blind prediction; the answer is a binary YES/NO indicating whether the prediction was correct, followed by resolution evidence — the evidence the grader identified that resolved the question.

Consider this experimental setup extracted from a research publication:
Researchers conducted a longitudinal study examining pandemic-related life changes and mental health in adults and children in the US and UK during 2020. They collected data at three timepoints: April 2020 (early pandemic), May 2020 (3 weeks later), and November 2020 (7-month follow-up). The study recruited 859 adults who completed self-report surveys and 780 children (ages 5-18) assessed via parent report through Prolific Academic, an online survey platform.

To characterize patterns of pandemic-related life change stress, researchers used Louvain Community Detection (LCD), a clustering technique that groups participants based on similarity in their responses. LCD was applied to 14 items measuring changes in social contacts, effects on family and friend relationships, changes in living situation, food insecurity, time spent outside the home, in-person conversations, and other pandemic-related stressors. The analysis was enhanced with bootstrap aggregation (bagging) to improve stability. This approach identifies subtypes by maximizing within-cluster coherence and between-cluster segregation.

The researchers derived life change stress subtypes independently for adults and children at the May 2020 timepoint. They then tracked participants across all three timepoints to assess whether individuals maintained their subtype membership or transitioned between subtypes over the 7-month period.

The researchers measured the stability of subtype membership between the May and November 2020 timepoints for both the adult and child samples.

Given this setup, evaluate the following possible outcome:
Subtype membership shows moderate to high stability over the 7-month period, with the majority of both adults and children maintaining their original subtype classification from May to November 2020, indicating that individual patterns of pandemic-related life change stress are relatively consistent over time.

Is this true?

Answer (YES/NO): YES